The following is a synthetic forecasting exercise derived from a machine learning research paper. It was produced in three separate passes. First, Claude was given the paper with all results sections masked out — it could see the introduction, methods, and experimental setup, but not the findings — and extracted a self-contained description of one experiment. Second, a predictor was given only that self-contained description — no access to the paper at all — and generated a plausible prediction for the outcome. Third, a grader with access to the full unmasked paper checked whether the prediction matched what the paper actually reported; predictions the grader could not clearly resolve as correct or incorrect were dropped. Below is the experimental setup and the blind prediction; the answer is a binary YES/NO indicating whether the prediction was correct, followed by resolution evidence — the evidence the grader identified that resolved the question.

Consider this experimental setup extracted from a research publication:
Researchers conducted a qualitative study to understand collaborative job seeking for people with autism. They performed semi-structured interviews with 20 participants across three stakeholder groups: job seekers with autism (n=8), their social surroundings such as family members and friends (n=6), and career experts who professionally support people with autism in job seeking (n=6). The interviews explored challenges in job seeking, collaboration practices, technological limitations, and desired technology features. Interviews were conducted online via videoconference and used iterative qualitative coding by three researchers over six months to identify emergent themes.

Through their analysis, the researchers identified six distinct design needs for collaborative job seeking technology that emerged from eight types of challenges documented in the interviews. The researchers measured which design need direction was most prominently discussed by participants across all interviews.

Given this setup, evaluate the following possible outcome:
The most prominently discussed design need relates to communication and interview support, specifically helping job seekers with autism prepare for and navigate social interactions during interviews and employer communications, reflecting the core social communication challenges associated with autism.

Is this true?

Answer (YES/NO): NO